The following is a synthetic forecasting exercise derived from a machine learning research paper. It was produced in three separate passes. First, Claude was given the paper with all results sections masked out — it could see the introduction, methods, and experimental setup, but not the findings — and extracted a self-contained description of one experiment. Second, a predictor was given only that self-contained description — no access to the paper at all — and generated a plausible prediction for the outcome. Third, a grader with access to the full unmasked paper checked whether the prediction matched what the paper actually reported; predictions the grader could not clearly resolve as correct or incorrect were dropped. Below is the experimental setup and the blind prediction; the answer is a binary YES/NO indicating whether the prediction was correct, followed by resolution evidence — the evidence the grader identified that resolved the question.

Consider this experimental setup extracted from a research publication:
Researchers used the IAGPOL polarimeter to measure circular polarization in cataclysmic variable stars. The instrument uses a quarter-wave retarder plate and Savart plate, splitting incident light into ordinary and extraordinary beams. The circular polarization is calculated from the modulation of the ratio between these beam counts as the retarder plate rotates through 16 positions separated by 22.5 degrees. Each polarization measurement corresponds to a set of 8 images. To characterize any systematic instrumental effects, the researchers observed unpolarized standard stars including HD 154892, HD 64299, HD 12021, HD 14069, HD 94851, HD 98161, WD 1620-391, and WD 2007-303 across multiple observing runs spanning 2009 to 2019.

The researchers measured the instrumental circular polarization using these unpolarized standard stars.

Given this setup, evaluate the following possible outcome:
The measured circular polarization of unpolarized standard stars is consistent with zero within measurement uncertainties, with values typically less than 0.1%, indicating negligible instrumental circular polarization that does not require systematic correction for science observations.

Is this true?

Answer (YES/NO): YES